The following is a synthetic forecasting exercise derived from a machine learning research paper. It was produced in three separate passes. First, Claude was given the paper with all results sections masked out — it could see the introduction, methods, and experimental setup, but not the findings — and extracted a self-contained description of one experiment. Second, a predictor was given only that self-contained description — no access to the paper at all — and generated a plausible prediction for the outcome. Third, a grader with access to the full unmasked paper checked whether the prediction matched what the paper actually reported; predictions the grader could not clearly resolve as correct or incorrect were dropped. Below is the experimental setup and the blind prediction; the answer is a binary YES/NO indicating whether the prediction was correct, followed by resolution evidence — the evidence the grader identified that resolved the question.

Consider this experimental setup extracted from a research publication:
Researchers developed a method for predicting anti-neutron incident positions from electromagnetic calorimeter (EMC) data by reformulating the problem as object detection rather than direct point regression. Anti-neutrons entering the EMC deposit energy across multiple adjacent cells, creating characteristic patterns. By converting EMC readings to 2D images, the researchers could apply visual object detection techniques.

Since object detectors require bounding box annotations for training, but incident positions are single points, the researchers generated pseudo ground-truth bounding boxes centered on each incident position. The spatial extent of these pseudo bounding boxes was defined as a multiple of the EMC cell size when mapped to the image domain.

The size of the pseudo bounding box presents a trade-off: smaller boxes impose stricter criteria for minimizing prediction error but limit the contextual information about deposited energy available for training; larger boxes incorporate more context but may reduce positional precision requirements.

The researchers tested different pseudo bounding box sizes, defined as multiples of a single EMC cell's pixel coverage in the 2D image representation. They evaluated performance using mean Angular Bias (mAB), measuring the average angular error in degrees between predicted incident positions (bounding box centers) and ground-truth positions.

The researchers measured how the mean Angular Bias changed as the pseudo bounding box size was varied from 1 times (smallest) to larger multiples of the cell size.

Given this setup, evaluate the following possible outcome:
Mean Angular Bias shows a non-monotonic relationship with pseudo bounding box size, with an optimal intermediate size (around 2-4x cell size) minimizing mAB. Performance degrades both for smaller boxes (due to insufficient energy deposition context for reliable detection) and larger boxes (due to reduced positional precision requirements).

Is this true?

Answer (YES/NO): NO